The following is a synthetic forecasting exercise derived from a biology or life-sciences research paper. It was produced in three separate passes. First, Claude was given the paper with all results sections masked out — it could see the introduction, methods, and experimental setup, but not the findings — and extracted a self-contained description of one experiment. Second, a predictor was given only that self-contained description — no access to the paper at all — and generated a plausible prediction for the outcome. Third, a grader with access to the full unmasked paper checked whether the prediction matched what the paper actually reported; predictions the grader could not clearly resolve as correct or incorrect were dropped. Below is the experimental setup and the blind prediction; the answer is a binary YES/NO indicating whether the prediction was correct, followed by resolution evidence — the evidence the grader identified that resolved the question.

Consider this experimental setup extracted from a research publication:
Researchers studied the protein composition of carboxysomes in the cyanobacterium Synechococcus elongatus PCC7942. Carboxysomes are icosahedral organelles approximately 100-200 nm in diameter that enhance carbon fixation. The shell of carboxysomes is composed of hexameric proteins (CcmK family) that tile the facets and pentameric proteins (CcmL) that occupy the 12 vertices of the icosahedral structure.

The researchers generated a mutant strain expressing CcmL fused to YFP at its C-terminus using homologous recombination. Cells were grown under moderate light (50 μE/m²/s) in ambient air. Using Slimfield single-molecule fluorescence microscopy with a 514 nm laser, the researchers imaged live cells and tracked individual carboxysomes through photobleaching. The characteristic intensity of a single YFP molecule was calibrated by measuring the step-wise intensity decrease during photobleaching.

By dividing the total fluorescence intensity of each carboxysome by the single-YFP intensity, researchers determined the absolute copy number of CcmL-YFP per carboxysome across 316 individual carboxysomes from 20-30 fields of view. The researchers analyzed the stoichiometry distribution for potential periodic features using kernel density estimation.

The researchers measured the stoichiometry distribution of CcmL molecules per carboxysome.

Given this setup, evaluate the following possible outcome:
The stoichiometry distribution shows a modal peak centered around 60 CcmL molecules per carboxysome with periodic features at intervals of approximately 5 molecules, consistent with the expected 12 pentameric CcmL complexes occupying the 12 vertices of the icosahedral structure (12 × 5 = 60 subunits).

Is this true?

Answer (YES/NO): NO